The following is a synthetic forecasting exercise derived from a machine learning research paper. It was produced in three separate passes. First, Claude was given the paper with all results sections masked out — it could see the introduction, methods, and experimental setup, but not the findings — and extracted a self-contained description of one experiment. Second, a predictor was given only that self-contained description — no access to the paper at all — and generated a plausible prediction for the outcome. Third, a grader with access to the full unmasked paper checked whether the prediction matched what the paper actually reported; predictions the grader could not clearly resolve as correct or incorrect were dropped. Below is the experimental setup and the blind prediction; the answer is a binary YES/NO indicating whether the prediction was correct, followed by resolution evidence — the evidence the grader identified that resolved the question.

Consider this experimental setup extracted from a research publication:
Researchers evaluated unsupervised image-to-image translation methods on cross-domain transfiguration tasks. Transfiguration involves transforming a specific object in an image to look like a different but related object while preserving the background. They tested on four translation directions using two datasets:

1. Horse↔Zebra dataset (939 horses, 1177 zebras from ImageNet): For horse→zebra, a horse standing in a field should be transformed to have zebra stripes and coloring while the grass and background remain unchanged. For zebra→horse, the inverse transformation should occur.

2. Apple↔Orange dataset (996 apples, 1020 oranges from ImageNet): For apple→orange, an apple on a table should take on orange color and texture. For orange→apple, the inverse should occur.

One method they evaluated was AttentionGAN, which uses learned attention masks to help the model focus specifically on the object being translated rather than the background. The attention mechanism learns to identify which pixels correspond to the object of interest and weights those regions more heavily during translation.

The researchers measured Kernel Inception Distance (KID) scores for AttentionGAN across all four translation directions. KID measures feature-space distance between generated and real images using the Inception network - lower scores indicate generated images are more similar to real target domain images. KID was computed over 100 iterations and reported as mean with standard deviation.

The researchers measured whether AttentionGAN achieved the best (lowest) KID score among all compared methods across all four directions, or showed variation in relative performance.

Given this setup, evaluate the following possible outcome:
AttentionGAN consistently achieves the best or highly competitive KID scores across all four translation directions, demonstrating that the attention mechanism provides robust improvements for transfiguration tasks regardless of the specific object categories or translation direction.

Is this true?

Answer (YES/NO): NO